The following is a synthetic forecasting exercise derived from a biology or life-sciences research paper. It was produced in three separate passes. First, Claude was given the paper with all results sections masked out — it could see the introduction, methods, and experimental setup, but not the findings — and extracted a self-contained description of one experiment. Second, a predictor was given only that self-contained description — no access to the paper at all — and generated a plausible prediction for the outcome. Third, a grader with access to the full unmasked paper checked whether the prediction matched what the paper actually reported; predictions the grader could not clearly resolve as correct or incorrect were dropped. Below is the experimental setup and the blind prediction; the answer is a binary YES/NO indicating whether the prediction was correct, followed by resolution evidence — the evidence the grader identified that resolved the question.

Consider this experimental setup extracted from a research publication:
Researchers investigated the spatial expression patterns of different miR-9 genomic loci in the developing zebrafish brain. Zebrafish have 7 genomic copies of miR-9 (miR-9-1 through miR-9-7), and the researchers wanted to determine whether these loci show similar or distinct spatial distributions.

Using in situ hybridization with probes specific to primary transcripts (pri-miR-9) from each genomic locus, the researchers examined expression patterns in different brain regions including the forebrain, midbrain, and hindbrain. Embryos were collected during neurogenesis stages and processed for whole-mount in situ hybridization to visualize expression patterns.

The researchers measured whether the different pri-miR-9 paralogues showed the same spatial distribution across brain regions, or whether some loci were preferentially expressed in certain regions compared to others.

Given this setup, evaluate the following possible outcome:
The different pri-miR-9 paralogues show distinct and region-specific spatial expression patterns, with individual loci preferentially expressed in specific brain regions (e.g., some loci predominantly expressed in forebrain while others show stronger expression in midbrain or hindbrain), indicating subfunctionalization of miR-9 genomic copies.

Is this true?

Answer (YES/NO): YES